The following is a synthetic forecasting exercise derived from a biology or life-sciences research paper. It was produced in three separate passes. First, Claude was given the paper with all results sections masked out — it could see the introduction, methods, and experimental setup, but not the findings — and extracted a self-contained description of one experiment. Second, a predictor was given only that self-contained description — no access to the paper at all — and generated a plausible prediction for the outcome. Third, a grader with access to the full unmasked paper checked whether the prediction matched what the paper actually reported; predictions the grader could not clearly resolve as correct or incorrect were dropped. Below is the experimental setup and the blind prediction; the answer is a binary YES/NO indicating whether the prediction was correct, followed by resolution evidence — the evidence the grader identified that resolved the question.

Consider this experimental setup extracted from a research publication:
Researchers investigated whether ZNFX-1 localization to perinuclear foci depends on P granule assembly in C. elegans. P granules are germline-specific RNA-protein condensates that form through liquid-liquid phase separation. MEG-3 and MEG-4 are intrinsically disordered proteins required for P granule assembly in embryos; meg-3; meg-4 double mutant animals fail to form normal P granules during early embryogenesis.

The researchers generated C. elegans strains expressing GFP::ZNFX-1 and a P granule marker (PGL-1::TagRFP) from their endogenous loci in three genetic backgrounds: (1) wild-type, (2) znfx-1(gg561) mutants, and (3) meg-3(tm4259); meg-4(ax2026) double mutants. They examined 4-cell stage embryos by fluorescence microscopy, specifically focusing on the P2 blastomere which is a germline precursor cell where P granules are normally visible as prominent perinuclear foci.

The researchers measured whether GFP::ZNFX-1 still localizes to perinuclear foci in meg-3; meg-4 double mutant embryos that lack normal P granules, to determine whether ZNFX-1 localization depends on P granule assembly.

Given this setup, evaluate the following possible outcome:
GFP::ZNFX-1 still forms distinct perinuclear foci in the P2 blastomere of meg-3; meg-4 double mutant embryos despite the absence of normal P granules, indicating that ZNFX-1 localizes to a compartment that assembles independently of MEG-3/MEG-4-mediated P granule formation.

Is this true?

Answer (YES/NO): NO